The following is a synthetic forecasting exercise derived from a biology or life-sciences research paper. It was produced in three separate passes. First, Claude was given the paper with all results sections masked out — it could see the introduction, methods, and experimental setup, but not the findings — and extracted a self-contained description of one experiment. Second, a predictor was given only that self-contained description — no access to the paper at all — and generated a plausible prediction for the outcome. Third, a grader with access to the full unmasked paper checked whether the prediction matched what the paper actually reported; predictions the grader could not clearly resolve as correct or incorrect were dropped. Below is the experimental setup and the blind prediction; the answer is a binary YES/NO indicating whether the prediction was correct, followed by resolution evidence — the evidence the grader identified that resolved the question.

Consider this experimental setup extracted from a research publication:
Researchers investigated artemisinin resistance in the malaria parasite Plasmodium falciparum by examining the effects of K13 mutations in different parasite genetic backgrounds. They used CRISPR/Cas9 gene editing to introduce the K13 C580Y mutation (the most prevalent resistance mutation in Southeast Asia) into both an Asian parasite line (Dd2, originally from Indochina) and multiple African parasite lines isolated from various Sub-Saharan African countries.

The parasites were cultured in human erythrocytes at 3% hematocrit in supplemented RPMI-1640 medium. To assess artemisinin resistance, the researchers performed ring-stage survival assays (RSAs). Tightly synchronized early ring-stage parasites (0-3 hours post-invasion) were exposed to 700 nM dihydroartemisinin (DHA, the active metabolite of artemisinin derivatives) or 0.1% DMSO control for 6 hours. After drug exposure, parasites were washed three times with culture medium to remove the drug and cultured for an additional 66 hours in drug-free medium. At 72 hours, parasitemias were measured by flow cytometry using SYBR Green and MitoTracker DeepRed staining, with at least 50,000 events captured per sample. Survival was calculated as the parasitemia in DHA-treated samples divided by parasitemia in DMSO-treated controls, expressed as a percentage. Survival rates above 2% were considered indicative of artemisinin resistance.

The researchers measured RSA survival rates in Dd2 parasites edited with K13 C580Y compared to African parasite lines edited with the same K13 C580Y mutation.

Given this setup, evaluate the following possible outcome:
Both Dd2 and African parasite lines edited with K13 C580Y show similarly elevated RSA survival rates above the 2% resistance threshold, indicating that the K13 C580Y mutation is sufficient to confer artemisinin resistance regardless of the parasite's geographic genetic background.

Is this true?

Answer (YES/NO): NO